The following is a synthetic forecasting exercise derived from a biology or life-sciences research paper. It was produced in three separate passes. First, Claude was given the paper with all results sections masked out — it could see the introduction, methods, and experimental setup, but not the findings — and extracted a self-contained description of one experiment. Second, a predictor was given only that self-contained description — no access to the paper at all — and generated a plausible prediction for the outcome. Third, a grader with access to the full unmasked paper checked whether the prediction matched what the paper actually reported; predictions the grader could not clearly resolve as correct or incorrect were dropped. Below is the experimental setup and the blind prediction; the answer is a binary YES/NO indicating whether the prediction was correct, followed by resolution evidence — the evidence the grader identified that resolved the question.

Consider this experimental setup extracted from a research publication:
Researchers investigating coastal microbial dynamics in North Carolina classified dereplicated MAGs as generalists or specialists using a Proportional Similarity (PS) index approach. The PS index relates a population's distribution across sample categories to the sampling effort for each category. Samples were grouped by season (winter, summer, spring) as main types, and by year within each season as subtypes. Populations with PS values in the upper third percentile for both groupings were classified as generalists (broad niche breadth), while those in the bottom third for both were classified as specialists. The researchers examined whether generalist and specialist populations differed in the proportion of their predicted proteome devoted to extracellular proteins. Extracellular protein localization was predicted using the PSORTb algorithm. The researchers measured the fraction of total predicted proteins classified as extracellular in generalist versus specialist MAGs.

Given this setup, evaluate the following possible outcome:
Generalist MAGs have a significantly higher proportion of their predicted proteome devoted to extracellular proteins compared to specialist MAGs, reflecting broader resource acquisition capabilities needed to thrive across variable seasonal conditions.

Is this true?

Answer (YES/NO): NO